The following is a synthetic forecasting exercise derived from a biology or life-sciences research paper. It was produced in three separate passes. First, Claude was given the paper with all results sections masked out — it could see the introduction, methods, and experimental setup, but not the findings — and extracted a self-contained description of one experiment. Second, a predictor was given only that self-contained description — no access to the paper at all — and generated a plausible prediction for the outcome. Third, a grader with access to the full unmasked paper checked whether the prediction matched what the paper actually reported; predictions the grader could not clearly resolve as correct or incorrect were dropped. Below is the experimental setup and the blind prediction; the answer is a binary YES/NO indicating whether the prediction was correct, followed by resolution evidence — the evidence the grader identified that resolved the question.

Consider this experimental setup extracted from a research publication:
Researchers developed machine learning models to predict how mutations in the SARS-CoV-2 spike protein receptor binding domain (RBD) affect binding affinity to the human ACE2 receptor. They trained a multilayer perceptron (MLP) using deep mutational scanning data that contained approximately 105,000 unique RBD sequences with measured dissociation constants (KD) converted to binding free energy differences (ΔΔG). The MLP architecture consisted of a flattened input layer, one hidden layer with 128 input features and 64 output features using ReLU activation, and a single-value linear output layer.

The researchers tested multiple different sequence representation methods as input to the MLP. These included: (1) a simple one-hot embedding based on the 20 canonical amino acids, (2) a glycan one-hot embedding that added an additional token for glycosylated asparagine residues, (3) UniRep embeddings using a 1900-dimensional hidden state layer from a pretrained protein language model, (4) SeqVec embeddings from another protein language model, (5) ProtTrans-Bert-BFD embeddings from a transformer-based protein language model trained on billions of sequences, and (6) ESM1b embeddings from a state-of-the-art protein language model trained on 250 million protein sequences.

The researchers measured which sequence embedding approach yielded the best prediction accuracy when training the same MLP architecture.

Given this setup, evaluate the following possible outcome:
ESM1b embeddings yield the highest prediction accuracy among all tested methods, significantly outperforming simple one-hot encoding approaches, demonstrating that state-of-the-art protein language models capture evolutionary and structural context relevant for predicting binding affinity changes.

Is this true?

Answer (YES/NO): NO